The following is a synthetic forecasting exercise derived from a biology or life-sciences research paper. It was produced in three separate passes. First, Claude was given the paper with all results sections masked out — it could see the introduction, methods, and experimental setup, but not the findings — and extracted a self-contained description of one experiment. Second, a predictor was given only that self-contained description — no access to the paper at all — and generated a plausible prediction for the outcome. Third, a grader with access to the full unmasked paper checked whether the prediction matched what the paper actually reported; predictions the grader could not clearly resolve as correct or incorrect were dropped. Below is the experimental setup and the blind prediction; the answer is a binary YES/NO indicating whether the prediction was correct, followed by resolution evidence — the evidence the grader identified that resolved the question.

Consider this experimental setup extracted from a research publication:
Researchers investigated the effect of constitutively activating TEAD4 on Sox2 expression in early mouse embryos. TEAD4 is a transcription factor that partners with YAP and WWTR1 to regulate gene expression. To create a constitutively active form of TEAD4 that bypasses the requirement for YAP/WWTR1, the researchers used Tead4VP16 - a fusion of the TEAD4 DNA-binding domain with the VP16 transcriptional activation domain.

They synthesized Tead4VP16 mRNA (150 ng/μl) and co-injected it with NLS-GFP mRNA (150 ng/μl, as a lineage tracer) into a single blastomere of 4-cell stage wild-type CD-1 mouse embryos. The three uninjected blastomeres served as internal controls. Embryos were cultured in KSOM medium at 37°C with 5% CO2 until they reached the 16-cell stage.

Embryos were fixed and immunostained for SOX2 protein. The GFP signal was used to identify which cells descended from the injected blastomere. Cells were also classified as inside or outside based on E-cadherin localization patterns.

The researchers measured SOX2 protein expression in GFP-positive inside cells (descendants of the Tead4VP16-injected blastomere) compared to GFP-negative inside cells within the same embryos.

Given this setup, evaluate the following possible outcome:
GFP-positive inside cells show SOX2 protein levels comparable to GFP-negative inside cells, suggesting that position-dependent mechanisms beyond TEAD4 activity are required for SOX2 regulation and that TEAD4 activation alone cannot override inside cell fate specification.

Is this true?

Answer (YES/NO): NO